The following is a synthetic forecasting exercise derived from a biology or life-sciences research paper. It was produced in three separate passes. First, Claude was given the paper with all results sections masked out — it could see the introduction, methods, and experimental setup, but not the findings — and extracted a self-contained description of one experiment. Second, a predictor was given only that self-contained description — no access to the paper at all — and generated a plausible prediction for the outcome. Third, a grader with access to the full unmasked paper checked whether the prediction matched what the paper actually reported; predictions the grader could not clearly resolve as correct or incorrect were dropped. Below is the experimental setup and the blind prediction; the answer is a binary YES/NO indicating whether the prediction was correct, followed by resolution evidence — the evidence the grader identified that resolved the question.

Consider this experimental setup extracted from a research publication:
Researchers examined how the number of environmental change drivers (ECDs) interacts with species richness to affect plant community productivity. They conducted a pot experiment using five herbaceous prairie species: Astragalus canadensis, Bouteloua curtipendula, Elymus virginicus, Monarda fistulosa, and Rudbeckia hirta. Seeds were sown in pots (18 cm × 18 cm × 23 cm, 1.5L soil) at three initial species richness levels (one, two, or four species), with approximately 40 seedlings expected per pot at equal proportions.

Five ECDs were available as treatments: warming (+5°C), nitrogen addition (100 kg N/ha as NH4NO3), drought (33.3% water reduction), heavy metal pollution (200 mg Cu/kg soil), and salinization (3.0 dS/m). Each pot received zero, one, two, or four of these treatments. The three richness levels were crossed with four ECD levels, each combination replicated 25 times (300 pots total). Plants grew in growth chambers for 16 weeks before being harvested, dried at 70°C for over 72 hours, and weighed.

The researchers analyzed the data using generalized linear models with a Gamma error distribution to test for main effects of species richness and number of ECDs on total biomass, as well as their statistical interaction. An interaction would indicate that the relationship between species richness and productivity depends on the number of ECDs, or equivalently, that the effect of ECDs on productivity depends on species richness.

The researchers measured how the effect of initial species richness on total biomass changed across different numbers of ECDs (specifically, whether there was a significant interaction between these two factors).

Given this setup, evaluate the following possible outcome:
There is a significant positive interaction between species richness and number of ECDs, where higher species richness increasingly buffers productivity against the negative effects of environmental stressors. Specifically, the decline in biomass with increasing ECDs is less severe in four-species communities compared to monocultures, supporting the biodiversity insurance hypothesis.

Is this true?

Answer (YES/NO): NO